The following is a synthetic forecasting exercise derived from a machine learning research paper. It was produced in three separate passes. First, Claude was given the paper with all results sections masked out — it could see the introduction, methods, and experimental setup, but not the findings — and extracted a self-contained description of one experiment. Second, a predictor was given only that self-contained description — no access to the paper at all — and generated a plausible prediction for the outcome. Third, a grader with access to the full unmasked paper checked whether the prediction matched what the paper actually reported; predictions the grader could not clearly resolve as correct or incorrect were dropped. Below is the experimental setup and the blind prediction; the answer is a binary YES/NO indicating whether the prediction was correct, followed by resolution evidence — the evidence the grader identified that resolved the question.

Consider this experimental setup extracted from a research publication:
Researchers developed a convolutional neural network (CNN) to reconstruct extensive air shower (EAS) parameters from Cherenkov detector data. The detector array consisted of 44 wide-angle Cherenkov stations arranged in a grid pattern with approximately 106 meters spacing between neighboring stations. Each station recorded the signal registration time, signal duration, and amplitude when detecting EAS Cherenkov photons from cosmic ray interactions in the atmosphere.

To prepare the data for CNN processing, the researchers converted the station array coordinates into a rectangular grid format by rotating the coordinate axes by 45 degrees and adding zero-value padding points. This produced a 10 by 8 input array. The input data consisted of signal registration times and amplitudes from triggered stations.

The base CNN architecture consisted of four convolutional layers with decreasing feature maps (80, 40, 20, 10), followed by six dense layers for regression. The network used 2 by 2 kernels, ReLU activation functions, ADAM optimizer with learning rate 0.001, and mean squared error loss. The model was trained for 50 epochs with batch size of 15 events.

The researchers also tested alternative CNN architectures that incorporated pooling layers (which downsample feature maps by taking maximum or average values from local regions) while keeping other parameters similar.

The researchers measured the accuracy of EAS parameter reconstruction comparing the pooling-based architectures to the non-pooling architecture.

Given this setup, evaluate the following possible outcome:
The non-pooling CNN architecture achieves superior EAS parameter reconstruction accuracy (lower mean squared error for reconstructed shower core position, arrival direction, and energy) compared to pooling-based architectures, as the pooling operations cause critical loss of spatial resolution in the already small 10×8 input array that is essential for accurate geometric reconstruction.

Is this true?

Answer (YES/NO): NO